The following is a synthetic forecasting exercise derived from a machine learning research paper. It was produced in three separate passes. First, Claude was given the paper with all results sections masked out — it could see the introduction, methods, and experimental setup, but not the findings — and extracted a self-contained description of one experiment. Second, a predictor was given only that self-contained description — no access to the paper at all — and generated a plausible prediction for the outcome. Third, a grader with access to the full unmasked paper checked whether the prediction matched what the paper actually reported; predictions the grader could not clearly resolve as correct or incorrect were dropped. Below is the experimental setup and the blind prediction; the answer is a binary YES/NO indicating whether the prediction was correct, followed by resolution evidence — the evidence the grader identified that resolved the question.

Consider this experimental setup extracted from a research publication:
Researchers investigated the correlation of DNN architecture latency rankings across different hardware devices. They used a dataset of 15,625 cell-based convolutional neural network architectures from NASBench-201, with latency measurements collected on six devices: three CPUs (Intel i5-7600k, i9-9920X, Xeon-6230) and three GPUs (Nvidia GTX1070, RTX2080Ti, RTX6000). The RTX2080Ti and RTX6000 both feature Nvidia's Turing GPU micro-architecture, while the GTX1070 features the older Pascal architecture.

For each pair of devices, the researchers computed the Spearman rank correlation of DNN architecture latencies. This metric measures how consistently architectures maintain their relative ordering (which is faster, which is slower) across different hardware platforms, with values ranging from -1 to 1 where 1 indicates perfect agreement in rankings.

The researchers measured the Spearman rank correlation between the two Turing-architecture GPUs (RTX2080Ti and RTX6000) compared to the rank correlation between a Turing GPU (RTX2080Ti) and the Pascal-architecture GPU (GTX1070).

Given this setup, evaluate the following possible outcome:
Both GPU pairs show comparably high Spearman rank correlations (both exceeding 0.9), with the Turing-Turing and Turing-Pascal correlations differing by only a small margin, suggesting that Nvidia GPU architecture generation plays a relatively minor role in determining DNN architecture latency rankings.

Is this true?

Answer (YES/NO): NO